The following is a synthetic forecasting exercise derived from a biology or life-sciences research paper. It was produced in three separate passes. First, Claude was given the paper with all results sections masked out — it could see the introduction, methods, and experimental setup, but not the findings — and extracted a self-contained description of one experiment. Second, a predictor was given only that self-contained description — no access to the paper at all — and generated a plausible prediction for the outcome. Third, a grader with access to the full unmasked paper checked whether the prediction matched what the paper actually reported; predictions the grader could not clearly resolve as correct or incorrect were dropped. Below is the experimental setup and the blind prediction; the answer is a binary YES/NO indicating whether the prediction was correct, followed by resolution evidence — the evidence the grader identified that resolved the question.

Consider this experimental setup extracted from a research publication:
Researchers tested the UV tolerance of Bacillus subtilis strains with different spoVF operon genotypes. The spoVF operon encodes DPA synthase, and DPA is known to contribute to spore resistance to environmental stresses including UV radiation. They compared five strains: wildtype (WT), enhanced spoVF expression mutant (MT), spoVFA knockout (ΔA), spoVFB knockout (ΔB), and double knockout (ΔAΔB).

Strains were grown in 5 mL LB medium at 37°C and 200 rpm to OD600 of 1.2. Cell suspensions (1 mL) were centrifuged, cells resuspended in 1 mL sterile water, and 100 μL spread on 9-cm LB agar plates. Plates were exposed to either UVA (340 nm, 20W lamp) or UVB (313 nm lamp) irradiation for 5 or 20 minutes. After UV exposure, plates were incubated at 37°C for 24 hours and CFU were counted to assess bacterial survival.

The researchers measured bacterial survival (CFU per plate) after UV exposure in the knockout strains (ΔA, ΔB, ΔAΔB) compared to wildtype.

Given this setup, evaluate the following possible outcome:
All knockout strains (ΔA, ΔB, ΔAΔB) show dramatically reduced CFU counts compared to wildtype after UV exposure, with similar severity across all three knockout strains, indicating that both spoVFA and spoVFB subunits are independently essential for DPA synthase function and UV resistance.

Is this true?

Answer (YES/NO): NO